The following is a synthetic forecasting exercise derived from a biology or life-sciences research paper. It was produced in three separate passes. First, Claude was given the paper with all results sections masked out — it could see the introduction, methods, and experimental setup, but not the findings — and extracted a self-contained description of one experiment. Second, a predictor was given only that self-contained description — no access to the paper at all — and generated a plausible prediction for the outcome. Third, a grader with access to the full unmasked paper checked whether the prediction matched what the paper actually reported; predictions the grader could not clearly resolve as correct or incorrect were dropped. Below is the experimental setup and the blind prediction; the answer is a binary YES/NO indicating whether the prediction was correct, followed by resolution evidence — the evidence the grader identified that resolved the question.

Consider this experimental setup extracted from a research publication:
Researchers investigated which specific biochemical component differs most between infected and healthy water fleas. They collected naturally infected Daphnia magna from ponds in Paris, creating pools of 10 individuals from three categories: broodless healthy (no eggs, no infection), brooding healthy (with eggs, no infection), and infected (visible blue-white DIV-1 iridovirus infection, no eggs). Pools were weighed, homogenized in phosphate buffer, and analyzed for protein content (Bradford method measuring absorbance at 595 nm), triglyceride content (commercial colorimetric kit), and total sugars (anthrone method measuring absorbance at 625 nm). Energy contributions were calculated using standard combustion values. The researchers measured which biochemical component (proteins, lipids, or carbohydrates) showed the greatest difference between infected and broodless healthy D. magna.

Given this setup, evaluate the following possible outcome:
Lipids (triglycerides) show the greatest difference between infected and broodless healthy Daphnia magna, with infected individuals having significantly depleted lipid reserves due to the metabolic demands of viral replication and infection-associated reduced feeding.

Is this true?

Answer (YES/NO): NO